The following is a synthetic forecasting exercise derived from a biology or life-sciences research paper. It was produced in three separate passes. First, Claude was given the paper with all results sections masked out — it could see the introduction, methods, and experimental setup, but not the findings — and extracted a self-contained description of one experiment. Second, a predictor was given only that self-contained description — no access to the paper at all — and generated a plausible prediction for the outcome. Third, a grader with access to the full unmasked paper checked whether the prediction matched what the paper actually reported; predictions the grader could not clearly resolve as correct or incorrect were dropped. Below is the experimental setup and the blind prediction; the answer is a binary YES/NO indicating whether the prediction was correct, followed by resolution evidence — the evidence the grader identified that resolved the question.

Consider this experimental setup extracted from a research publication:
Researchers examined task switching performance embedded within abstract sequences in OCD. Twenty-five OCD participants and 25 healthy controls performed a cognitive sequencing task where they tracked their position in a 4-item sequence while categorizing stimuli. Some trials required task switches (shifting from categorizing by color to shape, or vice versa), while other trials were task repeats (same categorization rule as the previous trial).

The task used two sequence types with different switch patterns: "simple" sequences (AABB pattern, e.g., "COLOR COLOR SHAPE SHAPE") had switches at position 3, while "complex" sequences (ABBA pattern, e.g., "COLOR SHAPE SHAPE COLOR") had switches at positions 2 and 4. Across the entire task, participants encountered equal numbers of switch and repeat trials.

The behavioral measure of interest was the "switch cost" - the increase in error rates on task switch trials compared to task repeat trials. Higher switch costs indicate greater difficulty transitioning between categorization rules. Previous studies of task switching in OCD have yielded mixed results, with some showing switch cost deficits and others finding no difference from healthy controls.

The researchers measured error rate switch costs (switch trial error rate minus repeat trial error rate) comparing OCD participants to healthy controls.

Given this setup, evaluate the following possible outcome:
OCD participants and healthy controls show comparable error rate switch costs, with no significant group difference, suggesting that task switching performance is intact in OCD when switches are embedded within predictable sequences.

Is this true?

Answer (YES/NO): NO